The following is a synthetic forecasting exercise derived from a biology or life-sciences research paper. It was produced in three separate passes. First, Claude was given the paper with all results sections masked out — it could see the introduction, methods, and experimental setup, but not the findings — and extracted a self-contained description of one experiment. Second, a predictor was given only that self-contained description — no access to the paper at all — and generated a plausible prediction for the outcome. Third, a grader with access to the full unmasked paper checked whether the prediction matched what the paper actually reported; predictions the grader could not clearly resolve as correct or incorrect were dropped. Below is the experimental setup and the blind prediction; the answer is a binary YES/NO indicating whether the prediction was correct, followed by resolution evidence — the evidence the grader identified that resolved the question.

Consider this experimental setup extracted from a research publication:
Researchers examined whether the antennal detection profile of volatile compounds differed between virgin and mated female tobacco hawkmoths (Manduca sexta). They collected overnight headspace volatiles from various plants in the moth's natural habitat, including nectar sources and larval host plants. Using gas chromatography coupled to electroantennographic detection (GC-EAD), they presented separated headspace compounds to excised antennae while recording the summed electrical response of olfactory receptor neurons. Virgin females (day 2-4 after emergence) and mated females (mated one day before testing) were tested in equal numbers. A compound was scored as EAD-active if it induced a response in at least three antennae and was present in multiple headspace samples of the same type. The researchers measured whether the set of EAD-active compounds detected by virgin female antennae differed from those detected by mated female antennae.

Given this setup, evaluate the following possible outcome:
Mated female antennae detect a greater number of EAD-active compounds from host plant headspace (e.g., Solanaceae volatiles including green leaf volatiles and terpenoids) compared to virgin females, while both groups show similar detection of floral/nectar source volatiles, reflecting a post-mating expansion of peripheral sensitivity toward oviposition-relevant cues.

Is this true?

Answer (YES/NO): NO